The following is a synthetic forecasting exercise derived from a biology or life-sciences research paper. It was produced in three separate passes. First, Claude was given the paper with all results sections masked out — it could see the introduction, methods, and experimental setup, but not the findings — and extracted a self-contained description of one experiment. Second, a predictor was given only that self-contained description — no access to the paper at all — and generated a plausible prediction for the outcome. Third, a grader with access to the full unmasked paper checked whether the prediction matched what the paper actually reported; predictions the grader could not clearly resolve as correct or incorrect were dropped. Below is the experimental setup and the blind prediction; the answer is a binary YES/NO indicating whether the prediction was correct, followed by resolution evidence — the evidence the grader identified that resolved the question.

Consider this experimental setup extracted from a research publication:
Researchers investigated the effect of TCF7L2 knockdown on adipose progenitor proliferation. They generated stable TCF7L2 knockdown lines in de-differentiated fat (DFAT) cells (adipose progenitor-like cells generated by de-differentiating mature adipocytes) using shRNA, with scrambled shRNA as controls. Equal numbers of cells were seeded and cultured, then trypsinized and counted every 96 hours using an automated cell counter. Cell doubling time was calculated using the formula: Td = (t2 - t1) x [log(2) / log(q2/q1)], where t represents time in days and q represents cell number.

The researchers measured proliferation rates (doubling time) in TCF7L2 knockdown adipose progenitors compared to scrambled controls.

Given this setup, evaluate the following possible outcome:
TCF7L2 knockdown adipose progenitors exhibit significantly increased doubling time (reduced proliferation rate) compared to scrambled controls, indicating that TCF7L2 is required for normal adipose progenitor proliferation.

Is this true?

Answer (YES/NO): YES